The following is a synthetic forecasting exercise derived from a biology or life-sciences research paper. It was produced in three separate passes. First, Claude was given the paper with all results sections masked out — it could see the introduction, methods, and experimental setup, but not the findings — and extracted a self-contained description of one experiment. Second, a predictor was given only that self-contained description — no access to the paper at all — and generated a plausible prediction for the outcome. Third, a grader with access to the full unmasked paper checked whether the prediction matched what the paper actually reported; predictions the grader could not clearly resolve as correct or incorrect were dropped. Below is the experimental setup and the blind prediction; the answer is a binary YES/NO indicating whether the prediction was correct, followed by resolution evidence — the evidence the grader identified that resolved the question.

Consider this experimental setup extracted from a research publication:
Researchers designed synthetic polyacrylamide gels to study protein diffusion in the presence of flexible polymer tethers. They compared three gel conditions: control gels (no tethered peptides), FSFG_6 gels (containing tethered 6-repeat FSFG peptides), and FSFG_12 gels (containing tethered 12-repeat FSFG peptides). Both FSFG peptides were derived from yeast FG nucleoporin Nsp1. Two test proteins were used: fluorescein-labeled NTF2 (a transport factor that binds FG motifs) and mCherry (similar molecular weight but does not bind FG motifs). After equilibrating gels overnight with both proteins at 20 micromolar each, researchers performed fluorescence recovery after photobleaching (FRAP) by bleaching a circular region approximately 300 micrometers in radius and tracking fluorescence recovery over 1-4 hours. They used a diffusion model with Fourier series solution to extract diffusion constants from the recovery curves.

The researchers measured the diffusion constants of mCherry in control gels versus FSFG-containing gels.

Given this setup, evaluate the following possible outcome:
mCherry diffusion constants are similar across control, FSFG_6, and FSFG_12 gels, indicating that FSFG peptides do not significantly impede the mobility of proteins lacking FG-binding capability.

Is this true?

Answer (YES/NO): YES